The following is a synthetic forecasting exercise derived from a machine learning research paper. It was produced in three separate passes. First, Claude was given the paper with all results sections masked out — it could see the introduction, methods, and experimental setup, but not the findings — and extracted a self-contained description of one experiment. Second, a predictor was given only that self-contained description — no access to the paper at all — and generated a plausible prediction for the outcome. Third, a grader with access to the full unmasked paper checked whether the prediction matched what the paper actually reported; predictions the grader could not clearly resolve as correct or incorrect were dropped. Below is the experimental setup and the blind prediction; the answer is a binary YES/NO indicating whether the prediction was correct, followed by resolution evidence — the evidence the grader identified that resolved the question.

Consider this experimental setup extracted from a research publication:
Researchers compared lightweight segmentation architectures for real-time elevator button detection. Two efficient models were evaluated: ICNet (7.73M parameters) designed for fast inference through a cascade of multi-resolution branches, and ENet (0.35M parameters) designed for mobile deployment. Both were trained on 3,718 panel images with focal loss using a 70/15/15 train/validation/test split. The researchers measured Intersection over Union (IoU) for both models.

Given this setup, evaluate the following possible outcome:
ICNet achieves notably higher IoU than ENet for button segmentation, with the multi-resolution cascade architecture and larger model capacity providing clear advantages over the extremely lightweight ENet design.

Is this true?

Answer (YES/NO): NO